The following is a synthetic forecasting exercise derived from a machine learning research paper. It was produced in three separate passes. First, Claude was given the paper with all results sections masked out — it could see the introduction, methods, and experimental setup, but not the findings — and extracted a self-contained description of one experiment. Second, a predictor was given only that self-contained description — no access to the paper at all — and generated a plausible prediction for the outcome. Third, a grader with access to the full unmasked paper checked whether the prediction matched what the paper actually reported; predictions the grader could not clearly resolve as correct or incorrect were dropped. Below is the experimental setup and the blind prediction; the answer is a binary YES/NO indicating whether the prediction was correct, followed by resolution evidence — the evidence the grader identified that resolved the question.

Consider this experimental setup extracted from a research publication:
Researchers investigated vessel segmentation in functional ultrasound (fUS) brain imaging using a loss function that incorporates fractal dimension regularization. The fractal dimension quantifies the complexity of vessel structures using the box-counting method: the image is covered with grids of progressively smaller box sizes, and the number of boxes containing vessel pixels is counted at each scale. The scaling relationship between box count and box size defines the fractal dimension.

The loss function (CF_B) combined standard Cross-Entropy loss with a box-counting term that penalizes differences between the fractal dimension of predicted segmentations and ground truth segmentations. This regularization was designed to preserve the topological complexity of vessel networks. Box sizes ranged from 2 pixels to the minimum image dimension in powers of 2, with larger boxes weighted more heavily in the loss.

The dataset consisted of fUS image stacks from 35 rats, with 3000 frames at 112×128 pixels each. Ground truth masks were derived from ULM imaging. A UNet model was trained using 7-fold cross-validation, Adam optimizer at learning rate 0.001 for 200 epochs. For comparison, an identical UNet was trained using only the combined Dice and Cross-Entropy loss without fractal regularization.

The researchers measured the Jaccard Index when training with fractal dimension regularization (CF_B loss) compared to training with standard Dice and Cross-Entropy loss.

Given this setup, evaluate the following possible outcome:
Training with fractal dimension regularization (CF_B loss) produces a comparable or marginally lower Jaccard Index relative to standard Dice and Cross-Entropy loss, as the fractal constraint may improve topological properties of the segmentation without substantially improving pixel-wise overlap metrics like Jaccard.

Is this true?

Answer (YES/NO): YES